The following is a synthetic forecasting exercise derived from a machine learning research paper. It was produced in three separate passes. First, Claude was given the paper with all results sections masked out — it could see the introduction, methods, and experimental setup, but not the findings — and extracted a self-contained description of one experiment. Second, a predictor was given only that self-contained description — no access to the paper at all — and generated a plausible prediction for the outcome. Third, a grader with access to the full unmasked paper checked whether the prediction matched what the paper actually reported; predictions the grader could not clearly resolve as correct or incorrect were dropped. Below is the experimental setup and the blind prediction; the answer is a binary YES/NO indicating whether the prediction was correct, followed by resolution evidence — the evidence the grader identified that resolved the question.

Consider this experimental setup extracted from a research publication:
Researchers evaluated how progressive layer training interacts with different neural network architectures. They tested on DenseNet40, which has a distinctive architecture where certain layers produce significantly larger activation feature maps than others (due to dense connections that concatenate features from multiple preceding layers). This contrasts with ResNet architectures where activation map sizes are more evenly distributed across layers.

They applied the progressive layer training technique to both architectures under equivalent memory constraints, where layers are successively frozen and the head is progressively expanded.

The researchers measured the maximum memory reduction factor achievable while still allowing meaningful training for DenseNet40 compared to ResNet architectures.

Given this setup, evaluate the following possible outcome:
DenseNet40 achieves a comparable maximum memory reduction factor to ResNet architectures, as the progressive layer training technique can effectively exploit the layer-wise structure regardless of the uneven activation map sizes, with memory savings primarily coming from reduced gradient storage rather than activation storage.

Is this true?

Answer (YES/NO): NO